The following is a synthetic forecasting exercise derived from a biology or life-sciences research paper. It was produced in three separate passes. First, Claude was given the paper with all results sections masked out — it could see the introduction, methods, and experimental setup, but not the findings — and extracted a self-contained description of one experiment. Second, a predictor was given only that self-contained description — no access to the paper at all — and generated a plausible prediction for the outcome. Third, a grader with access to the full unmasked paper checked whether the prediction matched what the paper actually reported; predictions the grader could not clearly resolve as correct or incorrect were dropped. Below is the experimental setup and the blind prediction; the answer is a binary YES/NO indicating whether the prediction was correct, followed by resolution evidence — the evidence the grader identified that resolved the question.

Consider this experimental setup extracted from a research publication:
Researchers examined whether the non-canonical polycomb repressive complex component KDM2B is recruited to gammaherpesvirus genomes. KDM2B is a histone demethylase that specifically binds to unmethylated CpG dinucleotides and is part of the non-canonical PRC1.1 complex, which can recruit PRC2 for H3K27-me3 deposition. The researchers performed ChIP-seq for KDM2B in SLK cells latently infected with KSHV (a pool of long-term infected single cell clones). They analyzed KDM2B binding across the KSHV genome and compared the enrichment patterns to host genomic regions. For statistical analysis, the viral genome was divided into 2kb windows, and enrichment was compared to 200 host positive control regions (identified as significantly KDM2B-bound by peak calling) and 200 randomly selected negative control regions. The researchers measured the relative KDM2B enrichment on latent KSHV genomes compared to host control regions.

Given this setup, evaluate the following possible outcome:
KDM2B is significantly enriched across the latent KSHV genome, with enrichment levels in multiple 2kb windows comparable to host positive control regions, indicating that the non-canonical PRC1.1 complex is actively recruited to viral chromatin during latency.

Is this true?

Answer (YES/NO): NO